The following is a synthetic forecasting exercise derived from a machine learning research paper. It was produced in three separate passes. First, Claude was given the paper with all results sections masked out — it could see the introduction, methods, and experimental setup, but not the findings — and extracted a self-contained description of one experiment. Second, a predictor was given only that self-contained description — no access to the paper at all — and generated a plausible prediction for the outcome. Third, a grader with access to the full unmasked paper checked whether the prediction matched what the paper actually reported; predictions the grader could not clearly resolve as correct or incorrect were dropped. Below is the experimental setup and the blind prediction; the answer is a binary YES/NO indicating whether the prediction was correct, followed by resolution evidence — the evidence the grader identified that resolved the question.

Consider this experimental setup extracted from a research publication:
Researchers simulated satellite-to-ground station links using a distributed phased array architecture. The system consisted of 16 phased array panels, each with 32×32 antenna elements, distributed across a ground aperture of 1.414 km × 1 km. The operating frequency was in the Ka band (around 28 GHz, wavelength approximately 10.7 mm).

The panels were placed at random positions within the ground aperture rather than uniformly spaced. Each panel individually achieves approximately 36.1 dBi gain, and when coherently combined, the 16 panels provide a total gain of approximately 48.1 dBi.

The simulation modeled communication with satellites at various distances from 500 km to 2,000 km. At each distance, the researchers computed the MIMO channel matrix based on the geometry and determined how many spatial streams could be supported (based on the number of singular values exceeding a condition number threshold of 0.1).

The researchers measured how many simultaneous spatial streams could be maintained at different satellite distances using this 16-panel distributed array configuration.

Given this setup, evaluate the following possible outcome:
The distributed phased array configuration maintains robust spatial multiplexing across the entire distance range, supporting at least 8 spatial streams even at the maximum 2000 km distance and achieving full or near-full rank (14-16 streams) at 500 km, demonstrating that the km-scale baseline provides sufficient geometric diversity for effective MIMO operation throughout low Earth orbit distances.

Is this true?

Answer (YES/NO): NO